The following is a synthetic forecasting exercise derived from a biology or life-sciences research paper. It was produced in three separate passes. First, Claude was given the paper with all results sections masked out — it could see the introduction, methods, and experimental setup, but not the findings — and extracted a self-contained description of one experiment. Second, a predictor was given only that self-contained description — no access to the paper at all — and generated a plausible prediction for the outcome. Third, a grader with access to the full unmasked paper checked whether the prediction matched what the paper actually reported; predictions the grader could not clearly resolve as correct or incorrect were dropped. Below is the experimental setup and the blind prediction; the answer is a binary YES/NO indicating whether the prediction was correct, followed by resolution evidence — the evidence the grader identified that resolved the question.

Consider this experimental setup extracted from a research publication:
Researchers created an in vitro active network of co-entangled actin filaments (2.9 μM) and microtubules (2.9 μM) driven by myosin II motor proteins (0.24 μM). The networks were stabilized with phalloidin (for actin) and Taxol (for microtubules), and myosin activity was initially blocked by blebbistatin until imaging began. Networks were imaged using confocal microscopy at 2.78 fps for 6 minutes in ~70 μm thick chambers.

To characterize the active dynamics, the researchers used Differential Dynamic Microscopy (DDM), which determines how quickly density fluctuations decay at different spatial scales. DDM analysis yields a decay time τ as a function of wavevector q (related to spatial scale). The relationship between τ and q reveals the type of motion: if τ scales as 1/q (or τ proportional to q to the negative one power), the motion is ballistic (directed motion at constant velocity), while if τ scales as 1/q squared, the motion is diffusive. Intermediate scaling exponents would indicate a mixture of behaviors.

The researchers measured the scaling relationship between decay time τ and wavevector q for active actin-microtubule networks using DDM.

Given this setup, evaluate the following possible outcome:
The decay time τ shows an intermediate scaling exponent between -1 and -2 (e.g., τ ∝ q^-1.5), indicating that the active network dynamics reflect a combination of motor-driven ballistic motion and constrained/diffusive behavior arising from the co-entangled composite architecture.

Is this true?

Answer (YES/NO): NO